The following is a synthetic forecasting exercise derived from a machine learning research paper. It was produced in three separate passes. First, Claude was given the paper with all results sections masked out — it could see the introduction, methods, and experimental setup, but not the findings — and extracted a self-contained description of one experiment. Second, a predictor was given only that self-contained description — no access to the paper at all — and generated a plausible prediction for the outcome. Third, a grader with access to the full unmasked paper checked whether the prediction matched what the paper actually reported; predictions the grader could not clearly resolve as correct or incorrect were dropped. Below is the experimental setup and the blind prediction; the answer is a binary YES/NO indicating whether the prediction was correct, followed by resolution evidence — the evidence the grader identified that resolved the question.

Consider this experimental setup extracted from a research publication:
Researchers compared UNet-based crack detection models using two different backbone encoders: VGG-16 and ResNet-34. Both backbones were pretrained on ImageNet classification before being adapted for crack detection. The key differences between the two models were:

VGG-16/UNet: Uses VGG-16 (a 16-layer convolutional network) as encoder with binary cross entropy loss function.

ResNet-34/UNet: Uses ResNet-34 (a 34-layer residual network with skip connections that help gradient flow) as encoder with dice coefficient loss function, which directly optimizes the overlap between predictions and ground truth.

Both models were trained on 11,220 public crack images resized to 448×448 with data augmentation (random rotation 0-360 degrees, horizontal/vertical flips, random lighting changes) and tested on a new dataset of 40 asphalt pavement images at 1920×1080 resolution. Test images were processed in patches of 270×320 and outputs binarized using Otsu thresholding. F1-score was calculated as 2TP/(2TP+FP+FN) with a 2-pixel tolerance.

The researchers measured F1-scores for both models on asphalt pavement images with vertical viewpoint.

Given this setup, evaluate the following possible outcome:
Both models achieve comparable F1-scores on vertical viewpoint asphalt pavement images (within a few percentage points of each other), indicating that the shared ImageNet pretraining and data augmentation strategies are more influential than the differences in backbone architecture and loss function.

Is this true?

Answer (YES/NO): NO